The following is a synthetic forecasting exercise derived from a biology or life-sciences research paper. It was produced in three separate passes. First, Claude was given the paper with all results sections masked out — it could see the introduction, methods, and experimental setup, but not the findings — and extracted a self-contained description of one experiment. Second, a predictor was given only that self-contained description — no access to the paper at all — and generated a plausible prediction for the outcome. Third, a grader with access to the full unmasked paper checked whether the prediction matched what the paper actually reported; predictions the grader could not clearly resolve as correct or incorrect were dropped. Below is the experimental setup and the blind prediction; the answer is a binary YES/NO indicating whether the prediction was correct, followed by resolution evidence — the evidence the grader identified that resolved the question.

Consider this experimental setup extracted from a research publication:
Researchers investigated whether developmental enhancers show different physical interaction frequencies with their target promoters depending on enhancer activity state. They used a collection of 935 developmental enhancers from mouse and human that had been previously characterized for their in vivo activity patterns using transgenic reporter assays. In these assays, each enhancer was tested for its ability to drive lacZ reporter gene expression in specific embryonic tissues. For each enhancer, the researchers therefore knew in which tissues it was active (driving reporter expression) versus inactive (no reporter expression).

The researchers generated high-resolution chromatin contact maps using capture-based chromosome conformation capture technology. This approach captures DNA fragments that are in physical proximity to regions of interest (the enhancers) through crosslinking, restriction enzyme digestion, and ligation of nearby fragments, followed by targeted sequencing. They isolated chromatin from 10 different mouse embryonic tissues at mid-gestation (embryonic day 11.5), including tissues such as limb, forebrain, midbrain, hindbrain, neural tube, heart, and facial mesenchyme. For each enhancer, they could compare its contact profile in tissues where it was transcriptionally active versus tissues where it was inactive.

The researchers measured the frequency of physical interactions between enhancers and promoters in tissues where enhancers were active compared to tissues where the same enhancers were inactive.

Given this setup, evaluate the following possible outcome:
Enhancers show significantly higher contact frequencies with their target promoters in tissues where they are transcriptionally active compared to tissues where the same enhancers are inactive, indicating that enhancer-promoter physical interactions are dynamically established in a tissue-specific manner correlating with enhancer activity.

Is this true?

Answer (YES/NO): YES